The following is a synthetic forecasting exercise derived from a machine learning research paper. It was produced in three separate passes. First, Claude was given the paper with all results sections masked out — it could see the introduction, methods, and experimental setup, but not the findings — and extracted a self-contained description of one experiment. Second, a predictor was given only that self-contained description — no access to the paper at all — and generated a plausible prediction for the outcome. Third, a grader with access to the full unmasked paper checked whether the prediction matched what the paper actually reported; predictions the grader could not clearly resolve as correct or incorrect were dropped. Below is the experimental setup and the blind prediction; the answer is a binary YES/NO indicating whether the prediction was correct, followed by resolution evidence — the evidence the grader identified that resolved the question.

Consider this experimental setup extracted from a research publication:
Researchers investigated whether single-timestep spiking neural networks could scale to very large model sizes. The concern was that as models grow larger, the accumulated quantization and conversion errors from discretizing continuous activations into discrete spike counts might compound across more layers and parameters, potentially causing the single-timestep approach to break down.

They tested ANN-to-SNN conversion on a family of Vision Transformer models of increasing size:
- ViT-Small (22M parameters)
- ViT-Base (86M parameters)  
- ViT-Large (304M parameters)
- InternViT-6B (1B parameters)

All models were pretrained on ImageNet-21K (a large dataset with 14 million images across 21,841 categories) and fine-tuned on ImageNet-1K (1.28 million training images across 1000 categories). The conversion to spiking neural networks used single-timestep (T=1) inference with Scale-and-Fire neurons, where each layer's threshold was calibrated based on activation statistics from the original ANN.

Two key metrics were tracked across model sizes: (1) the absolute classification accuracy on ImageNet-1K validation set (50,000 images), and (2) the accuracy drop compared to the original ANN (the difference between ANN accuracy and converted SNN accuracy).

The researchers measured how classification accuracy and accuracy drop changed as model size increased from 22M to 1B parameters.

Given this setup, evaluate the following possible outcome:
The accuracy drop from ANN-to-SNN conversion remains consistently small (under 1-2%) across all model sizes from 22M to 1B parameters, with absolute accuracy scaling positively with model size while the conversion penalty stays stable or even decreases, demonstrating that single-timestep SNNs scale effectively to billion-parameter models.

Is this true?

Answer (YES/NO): NO